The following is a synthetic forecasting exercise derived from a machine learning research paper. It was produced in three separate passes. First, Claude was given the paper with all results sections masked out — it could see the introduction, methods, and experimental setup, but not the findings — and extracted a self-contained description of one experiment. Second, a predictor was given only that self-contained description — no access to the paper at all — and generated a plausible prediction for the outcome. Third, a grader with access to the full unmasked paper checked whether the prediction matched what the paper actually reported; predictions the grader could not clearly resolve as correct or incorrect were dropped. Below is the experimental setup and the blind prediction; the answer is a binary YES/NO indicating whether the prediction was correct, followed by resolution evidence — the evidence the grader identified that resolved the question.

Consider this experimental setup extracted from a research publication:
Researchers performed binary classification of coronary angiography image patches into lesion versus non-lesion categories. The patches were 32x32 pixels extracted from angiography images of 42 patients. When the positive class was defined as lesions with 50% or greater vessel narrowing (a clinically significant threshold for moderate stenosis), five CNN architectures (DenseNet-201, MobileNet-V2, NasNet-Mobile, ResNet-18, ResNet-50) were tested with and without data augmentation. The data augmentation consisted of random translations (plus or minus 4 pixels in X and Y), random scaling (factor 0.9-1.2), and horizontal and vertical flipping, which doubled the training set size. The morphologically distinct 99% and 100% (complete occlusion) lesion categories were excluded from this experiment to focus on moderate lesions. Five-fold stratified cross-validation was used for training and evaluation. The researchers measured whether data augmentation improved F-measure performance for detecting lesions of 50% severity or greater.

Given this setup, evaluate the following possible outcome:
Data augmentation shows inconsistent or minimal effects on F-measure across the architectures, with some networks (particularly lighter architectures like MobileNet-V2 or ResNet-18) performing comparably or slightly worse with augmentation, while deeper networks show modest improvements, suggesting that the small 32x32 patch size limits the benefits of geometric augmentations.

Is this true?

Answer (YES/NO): NO